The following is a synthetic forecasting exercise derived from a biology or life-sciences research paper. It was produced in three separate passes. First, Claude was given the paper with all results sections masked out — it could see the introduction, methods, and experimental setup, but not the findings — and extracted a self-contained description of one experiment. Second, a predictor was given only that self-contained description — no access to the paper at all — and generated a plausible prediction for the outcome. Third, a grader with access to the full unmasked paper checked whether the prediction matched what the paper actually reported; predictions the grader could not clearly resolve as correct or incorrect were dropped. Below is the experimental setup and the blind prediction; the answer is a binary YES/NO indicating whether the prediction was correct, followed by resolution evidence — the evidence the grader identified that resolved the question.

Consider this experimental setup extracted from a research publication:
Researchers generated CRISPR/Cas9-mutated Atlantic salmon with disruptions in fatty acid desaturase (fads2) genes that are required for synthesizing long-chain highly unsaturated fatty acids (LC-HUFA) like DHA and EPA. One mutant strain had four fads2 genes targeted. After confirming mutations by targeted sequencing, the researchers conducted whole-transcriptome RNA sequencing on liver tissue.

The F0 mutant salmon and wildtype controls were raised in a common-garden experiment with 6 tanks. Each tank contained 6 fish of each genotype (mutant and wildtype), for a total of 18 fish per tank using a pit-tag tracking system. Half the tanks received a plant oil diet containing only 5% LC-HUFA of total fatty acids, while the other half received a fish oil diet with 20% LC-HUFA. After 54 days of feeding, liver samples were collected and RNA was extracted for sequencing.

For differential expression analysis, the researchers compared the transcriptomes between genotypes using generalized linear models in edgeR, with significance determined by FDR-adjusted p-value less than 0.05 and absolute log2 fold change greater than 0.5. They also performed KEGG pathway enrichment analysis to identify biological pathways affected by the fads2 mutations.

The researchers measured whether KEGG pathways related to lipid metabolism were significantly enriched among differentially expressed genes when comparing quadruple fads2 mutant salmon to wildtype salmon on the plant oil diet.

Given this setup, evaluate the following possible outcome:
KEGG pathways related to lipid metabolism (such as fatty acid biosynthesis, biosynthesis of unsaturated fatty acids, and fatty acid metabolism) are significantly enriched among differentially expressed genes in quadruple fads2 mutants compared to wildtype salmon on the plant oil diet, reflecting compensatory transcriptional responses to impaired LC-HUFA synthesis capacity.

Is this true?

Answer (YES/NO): YES